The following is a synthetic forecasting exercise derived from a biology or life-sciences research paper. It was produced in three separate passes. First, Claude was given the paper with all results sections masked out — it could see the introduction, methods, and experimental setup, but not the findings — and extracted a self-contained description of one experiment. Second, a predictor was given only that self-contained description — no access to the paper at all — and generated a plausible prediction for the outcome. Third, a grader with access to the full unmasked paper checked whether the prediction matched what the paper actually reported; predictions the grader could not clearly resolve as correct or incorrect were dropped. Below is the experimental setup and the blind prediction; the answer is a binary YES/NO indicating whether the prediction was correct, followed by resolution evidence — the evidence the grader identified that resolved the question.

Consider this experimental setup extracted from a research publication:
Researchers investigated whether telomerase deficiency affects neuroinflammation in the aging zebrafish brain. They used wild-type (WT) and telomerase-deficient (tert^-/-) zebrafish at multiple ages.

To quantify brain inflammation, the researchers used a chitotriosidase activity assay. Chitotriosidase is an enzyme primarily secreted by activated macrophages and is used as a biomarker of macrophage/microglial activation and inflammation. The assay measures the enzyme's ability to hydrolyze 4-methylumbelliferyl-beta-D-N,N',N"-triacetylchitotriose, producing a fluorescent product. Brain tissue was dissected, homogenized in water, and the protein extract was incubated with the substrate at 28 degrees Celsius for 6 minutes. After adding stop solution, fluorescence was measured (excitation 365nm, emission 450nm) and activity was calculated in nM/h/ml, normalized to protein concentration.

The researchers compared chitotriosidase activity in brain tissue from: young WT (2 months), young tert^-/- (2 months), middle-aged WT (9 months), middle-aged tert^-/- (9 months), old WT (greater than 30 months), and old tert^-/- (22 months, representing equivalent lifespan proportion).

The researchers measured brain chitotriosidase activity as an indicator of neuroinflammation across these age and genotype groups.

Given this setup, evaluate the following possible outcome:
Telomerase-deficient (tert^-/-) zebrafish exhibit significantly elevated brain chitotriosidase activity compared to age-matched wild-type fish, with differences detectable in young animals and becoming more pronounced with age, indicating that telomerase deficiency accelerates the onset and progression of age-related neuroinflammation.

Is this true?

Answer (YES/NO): NO